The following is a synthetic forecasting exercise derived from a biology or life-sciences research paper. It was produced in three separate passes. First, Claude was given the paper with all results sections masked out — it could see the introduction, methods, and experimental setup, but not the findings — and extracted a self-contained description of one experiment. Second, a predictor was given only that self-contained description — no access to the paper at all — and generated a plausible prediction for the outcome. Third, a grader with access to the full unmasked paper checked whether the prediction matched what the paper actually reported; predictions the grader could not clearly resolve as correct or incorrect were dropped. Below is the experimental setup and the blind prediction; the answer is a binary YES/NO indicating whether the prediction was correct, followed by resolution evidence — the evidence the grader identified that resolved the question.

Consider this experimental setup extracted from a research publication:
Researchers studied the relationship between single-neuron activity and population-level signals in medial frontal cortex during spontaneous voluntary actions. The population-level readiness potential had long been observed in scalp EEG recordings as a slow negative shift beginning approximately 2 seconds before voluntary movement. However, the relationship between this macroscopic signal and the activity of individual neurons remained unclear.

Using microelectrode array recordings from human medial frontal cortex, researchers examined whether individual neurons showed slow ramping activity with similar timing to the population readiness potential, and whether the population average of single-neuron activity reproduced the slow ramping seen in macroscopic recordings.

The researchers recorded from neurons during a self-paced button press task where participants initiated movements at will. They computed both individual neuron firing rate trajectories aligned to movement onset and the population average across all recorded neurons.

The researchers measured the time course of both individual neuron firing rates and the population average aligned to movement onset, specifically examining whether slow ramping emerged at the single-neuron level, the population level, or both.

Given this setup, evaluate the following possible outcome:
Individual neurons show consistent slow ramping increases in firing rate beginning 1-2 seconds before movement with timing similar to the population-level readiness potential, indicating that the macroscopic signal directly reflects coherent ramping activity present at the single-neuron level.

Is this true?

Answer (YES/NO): NO